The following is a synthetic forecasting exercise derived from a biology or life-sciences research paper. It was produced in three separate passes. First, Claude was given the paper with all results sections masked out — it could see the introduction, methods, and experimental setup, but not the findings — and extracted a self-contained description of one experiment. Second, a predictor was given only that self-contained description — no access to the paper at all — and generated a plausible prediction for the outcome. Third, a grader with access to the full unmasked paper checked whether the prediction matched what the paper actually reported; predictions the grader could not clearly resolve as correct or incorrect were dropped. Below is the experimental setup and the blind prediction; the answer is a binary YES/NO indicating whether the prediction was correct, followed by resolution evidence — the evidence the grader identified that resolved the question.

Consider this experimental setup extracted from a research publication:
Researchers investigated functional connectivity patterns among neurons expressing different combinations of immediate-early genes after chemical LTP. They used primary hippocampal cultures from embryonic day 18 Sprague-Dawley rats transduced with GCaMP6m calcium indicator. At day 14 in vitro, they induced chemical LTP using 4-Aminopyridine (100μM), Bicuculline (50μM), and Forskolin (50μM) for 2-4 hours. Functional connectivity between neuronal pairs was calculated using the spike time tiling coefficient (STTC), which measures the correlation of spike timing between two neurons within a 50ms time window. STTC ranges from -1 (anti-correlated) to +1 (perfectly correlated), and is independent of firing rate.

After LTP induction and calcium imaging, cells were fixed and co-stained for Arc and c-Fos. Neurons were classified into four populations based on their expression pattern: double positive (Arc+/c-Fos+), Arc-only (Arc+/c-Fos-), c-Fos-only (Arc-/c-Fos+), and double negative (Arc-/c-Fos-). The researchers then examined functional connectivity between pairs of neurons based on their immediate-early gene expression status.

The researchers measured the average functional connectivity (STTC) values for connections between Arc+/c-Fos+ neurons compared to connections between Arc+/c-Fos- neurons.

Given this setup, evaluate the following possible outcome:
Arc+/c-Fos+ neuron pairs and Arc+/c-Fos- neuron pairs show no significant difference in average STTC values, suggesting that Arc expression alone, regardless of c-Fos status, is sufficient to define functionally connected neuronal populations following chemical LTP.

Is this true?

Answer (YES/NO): NO